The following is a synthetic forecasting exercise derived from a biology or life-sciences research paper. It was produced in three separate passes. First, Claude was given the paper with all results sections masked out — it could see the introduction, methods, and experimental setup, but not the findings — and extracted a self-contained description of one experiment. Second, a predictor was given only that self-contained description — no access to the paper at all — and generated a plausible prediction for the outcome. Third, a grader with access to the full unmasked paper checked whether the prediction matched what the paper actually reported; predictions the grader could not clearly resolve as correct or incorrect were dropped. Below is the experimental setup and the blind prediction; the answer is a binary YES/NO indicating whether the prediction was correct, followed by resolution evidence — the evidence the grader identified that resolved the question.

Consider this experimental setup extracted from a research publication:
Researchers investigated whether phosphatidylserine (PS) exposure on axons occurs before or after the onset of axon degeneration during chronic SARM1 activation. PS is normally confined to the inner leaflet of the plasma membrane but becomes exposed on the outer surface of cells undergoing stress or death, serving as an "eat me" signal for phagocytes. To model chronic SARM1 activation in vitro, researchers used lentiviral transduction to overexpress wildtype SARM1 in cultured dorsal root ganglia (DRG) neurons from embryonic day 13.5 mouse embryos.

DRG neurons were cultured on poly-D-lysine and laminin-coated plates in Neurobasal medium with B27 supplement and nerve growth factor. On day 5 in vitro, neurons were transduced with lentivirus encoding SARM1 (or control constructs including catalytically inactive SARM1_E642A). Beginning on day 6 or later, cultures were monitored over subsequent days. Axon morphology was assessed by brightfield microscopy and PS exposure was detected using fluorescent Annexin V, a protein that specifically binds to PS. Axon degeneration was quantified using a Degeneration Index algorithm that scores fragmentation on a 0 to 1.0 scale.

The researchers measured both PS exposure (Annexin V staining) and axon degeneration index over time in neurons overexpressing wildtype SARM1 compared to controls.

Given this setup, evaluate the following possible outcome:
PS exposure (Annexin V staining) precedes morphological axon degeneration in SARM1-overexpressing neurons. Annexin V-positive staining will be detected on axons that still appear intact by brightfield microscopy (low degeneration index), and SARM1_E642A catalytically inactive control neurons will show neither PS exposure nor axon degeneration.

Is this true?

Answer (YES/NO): YES